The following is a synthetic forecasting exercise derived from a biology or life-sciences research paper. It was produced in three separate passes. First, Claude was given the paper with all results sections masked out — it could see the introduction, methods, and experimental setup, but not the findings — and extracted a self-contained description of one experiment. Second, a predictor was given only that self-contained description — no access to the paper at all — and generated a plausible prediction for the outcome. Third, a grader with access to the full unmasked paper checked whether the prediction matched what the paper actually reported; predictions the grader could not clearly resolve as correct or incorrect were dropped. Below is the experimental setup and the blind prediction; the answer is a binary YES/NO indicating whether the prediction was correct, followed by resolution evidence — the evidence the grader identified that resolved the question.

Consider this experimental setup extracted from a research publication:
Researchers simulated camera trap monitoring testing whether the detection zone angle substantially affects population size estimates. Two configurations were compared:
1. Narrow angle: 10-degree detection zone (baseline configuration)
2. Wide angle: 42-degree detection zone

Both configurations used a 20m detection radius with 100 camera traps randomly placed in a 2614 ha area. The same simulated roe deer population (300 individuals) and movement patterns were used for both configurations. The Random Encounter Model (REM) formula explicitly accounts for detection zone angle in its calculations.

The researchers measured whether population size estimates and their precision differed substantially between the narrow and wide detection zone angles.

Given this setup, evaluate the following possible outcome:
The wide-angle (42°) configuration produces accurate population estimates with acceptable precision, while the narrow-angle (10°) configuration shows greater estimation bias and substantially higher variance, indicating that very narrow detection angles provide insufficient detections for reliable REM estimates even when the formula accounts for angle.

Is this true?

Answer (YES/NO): NO